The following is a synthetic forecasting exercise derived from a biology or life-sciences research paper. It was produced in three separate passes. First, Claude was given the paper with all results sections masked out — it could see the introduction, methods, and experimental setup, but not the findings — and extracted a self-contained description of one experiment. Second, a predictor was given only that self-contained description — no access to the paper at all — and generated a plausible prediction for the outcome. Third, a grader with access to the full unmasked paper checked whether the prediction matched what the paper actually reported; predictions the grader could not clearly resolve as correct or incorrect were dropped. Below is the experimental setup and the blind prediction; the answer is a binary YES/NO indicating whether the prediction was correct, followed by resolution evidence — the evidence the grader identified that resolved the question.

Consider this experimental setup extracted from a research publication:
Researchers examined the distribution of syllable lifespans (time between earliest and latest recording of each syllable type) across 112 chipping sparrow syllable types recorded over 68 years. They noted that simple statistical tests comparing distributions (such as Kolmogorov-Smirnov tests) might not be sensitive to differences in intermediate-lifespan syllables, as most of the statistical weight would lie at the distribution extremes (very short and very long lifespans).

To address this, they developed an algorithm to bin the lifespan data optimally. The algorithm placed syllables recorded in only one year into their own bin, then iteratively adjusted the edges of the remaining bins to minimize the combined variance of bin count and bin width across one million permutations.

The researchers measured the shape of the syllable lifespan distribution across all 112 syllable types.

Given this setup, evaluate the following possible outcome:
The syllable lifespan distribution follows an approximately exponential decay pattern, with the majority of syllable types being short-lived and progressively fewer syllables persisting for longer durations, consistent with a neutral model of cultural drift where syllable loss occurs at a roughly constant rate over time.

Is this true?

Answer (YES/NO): NO